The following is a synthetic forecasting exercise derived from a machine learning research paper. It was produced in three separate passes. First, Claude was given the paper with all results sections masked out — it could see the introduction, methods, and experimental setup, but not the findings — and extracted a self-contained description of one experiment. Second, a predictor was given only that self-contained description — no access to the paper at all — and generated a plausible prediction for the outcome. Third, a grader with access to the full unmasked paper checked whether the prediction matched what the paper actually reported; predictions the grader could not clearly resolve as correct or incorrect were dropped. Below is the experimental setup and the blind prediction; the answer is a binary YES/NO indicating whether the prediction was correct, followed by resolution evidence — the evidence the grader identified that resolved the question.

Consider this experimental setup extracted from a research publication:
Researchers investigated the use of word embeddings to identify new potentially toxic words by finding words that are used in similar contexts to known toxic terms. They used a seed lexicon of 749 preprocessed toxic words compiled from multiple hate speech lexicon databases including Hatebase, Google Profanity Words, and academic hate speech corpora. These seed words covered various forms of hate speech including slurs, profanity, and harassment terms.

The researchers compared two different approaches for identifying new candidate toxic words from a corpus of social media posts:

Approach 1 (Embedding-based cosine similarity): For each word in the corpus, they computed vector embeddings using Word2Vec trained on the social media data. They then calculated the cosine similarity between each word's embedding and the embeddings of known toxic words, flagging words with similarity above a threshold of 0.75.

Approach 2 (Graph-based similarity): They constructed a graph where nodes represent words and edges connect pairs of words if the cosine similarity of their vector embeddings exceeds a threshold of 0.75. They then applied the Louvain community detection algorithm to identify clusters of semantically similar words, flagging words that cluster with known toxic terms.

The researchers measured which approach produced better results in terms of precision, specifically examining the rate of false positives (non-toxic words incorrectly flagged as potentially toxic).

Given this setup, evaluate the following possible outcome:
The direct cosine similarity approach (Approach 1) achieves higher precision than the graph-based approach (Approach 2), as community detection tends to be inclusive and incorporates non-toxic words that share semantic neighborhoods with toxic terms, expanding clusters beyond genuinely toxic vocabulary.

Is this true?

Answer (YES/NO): YES